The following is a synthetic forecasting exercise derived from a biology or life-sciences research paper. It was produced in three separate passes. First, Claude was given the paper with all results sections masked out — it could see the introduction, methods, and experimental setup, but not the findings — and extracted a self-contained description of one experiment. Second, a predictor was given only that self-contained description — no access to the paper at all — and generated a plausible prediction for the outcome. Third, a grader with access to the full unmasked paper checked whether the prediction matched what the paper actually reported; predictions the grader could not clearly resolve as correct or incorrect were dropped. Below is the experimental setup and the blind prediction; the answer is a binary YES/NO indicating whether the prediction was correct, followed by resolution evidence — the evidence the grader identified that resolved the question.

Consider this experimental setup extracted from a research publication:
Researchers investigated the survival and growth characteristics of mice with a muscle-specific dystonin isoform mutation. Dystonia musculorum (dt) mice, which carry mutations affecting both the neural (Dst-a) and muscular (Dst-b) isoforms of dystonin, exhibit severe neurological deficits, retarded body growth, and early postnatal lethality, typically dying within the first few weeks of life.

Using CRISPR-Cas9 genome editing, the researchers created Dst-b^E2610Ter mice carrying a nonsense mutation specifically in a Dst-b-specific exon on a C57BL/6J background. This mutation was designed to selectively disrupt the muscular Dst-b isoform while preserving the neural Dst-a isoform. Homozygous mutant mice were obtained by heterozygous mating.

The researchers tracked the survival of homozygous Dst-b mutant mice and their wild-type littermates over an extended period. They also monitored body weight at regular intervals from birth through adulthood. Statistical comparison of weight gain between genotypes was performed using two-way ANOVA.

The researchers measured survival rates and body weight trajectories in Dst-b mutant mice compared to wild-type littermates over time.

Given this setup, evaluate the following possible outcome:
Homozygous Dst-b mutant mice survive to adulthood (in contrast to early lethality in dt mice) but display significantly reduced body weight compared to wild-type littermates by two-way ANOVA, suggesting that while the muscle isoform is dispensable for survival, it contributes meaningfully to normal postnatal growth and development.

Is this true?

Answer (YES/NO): NO